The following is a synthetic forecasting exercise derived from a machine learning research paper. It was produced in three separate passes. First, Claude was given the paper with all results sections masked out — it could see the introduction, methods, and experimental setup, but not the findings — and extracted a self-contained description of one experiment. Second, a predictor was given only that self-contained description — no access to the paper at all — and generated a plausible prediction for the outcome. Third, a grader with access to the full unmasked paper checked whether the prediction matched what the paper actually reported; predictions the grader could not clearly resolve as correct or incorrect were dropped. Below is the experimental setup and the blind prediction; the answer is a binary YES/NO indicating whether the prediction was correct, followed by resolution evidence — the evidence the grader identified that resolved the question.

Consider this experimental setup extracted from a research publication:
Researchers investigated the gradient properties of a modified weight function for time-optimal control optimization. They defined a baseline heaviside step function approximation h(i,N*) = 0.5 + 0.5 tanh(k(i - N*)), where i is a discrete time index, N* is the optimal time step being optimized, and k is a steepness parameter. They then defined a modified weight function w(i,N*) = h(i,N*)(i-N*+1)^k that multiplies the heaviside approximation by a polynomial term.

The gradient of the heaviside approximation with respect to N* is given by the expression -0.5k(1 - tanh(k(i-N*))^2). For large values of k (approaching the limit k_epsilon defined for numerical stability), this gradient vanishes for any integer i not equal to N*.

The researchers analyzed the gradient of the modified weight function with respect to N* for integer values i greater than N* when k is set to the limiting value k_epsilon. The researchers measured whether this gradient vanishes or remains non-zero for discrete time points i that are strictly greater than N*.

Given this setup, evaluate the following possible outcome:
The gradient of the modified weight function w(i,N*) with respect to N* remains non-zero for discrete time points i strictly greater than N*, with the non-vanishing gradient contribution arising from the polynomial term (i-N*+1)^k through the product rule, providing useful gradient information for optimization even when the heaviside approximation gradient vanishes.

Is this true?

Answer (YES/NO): YES